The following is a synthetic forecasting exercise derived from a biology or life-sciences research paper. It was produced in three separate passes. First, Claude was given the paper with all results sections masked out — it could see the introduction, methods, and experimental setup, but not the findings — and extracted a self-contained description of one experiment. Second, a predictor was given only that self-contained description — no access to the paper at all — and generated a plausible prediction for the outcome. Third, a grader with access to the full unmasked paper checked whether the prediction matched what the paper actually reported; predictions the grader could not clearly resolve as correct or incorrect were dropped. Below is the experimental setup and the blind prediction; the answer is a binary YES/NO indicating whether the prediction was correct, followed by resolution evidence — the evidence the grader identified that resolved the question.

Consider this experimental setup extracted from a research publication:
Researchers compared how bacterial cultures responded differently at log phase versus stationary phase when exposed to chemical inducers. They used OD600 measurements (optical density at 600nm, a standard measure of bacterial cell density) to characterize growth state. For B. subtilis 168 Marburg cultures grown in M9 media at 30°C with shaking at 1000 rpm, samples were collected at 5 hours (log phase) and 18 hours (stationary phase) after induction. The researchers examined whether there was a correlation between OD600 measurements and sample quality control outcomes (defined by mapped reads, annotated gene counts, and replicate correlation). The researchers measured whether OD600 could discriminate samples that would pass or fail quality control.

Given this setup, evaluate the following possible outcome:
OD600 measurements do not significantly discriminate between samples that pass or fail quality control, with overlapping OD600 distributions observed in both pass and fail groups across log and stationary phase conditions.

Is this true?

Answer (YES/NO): YES